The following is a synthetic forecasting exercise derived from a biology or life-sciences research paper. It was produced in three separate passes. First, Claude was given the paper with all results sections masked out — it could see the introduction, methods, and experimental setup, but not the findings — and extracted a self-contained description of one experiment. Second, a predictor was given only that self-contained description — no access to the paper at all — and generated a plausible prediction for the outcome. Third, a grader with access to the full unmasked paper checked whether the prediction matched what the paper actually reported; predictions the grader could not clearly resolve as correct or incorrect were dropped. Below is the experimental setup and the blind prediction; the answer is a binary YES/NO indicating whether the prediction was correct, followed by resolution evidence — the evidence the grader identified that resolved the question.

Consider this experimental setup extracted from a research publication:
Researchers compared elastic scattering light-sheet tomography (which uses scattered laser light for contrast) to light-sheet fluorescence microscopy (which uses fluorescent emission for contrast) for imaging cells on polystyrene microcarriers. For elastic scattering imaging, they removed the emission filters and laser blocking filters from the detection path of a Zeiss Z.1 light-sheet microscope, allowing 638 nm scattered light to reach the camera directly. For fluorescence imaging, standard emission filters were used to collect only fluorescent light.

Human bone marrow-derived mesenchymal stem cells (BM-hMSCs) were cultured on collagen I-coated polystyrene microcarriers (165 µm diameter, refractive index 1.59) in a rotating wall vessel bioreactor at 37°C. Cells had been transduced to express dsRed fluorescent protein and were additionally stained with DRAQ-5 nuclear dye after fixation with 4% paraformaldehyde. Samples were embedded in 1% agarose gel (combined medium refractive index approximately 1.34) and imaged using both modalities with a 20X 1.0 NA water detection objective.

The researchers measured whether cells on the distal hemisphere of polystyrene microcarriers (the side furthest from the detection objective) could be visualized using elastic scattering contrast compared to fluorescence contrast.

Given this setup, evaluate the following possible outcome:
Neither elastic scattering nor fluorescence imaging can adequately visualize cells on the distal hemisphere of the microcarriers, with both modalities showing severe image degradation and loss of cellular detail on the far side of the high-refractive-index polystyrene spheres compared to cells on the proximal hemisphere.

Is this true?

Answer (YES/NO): YES